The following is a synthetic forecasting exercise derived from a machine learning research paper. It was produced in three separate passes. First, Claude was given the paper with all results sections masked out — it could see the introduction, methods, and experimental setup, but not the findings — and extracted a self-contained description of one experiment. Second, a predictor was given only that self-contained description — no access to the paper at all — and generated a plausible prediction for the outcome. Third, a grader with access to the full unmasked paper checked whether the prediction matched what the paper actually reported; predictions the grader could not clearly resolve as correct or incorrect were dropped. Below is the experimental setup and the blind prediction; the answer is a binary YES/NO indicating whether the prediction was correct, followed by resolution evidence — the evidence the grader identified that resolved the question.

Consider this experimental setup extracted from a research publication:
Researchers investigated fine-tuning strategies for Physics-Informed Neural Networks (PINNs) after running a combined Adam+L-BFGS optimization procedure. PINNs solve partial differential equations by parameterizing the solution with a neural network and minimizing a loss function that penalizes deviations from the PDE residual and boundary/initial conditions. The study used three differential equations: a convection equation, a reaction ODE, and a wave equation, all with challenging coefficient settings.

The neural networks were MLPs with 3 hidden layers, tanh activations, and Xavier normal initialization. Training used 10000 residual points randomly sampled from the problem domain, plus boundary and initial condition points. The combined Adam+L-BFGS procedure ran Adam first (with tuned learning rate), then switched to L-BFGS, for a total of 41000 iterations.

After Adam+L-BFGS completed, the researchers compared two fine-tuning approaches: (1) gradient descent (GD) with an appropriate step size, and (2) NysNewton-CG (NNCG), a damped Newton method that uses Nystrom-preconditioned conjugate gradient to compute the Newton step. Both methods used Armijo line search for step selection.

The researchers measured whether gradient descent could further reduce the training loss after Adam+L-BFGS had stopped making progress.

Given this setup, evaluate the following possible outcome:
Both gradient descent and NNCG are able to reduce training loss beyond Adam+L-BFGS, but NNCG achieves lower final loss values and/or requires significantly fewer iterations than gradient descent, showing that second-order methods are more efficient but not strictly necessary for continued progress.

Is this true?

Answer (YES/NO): NO